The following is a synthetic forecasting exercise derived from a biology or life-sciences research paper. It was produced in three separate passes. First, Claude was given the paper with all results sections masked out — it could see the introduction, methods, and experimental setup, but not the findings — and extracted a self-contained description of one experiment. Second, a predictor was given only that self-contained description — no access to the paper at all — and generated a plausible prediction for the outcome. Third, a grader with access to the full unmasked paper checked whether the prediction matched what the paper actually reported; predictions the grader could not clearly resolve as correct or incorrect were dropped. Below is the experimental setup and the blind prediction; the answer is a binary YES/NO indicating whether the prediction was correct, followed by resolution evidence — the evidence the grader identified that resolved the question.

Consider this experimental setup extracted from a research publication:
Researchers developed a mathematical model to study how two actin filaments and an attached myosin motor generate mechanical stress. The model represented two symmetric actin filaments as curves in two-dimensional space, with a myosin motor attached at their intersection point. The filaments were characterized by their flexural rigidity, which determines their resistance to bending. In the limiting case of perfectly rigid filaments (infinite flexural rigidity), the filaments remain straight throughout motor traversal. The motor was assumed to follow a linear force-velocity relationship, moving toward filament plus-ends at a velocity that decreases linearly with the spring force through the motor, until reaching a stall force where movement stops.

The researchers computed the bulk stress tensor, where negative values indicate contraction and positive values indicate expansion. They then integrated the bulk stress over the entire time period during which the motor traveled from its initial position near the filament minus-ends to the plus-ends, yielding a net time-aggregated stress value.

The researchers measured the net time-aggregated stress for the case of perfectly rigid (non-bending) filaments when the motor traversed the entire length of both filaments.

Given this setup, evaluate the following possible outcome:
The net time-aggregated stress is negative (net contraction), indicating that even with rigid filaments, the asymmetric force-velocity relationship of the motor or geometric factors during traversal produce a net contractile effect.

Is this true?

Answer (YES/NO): NO